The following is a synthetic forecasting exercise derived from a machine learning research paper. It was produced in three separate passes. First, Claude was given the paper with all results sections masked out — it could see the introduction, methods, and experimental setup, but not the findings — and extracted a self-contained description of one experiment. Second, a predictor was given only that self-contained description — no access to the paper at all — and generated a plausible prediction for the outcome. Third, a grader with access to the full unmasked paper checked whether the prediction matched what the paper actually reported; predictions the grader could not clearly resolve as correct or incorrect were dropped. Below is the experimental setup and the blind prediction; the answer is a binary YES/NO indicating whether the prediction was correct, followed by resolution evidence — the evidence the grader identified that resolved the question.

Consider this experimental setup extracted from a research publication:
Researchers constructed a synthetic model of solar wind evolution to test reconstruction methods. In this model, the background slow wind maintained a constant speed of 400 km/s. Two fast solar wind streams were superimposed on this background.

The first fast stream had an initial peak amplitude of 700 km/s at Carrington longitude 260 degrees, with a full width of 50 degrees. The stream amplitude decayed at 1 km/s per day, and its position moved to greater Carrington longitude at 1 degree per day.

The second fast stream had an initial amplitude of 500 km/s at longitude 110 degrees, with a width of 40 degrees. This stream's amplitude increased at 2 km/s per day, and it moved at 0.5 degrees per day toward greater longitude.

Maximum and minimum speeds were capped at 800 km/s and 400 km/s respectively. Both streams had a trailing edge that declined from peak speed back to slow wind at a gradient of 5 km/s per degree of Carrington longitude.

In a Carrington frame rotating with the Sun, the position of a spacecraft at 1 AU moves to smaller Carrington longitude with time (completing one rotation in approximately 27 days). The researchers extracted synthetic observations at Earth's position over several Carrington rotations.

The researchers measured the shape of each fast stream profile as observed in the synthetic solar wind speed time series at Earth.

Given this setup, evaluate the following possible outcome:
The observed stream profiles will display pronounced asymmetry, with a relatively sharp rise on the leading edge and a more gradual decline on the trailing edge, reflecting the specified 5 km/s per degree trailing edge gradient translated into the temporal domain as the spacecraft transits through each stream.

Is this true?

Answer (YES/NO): YES